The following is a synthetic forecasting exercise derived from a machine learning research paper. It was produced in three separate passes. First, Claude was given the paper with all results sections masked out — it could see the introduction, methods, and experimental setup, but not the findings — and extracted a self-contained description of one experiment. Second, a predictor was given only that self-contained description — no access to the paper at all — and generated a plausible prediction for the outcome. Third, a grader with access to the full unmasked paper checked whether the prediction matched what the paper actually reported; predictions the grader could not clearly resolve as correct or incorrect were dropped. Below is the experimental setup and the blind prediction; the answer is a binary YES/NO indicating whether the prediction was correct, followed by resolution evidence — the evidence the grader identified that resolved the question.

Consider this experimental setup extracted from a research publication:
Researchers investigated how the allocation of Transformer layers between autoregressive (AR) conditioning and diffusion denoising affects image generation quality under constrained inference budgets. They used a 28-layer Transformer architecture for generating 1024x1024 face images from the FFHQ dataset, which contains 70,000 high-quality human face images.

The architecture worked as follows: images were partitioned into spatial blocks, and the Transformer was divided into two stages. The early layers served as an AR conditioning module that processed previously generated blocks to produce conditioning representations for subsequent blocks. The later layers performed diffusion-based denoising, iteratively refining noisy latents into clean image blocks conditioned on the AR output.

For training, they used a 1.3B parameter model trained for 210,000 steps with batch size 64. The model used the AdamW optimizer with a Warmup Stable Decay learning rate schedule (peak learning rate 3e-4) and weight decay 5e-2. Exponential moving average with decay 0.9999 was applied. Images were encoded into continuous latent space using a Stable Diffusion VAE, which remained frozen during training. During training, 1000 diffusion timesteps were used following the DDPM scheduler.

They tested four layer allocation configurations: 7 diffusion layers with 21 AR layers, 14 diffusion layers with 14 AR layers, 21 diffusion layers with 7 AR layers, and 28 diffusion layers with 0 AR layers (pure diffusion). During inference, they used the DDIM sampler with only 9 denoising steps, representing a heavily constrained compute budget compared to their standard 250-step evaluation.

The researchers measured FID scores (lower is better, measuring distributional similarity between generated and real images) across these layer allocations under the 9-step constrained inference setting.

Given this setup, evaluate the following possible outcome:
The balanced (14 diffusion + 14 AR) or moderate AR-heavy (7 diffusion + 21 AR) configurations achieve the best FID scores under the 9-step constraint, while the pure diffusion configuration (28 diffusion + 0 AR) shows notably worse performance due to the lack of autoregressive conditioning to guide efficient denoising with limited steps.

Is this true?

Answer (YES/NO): YES